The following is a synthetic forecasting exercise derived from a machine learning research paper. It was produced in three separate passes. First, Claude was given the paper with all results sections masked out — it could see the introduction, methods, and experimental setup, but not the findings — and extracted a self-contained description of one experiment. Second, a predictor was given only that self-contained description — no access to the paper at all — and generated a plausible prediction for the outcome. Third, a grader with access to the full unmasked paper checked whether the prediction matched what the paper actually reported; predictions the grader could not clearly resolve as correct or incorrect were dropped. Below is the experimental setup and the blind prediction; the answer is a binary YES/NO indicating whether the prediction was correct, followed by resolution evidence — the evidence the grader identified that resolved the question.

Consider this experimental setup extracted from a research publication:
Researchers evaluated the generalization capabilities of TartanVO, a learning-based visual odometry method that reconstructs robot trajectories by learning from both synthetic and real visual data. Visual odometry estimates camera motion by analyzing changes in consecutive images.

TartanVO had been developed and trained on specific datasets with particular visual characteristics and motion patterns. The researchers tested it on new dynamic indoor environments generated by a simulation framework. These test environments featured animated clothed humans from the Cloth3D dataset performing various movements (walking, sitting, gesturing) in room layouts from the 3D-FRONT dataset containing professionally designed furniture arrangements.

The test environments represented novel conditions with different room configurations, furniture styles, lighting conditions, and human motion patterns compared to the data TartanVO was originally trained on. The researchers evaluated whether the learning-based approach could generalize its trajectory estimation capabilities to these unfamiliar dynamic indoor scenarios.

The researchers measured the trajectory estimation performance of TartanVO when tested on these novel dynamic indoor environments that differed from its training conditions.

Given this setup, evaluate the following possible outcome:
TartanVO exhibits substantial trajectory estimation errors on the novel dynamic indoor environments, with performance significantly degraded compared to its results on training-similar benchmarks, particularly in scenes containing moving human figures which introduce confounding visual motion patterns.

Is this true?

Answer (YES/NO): NO